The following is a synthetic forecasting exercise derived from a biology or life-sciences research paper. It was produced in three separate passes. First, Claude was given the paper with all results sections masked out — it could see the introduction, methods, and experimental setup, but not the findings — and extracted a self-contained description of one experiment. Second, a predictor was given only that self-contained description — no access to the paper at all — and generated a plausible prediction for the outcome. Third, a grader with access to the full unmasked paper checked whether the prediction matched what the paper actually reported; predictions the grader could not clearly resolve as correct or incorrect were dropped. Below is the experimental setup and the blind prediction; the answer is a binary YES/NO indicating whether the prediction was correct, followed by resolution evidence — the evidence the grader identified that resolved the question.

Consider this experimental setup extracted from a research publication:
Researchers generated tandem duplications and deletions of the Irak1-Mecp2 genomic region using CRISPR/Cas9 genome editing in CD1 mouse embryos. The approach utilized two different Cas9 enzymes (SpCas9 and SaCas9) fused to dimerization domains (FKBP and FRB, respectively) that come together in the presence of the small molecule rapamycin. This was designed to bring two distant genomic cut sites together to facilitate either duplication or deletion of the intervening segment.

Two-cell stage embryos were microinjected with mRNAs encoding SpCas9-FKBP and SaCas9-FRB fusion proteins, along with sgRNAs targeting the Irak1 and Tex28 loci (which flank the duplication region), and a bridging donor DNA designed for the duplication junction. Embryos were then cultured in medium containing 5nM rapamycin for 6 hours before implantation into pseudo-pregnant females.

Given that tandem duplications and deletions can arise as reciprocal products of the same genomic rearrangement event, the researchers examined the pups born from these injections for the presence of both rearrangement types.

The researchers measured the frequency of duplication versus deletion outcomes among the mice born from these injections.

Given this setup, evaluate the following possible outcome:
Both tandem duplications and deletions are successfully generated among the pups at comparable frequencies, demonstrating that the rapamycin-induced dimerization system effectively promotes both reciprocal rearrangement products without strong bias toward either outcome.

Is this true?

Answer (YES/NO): NO